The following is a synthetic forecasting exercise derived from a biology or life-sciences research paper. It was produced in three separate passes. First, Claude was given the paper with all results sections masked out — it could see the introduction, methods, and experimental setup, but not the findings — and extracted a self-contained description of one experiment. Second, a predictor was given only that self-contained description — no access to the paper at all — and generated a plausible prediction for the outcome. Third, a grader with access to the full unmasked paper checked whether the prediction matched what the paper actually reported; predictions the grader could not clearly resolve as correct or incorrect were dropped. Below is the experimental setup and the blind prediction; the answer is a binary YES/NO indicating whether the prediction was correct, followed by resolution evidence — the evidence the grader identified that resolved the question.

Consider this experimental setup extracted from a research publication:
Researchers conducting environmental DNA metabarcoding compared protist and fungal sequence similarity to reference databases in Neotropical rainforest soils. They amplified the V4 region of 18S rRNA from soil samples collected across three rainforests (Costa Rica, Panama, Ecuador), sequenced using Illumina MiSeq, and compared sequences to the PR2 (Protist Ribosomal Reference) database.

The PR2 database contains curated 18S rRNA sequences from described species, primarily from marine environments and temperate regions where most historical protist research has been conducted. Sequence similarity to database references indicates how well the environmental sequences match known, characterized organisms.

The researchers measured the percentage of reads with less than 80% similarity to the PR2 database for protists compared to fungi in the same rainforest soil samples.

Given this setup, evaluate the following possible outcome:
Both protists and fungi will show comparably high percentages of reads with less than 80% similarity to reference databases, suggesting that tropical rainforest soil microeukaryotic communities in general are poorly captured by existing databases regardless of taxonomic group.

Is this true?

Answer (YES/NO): NO